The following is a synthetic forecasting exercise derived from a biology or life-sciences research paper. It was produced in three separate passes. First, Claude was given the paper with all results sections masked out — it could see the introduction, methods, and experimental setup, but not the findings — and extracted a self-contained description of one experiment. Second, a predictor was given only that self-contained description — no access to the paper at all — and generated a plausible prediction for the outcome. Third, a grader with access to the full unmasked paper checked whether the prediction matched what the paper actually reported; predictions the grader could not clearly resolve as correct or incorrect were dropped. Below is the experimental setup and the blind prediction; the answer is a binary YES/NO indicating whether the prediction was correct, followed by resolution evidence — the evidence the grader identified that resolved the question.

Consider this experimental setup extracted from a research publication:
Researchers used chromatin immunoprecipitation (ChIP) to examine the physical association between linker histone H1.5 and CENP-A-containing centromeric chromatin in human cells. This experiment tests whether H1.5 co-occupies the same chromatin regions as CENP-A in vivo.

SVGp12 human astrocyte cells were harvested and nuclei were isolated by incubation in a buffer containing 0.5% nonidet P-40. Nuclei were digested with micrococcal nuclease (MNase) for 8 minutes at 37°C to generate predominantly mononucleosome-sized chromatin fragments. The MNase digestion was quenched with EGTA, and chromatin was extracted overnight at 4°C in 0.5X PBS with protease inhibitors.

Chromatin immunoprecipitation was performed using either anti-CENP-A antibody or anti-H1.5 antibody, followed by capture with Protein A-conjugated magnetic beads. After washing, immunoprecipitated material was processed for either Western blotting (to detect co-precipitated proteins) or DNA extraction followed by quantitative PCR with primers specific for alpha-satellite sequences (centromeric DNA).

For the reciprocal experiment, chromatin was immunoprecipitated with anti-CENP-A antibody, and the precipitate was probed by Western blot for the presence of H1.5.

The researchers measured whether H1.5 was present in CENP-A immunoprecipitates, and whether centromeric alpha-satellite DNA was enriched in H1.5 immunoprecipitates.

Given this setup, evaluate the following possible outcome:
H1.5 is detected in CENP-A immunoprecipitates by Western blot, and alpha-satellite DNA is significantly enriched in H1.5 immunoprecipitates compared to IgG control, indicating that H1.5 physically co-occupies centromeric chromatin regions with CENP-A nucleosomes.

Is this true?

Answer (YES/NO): YES